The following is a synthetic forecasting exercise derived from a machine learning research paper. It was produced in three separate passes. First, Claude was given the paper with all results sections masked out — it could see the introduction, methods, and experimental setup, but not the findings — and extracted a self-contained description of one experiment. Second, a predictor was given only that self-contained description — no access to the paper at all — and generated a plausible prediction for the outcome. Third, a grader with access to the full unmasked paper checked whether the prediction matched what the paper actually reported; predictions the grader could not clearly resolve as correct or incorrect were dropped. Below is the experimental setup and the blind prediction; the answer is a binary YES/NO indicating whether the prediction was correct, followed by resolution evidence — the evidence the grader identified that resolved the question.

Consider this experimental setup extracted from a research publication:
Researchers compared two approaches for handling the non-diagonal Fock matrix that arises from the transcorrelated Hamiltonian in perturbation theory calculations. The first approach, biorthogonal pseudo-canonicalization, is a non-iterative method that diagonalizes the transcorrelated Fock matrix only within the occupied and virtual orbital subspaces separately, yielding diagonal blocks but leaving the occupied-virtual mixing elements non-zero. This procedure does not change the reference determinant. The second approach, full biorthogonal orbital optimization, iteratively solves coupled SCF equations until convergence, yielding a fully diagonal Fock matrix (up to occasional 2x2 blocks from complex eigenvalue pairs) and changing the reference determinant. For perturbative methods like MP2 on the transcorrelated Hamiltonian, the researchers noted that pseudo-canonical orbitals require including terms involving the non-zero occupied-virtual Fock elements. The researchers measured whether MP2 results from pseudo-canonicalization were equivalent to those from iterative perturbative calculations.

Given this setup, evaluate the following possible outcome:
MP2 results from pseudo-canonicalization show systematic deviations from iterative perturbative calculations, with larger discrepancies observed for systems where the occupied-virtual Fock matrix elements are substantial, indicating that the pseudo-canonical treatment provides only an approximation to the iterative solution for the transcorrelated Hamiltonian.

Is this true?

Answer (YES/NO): NO